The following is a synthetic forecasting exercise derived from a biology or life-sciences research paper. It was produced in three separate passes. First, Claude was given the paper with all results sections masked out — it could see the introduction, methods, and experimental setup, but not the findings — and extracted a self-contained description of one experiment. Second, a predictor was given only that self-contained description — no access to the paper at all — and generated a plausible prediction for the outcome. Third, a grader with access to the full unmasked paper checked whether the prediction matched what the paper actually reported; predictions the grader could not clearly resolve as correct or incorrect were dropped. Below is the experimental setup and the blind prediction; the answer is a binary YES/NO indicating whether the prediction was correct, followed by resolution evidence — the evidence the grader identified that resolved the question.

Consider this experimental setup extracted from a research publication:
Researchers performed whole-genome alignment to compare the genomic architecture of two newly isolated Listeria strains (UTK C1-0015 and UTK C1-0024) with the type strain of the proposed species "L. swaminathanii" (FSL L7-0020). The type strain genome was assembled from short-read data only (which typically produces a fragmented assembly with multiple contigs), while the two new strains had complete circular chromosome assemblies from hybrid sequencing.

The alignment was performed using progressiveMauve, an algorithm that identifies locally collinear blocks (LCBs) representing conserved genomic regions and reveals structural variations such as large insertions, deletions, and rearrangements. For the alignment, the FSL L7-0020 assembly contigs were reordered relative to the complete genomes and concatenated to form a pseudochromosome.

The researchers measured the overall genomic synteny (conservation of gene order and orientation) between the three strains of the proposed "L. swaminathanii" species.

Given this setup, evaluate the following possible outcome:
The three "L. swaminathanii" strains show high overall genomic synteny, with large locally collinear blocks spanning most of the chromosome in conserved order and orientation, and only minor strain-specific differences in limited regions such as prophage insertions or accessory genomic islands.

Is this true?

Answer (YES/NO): YES